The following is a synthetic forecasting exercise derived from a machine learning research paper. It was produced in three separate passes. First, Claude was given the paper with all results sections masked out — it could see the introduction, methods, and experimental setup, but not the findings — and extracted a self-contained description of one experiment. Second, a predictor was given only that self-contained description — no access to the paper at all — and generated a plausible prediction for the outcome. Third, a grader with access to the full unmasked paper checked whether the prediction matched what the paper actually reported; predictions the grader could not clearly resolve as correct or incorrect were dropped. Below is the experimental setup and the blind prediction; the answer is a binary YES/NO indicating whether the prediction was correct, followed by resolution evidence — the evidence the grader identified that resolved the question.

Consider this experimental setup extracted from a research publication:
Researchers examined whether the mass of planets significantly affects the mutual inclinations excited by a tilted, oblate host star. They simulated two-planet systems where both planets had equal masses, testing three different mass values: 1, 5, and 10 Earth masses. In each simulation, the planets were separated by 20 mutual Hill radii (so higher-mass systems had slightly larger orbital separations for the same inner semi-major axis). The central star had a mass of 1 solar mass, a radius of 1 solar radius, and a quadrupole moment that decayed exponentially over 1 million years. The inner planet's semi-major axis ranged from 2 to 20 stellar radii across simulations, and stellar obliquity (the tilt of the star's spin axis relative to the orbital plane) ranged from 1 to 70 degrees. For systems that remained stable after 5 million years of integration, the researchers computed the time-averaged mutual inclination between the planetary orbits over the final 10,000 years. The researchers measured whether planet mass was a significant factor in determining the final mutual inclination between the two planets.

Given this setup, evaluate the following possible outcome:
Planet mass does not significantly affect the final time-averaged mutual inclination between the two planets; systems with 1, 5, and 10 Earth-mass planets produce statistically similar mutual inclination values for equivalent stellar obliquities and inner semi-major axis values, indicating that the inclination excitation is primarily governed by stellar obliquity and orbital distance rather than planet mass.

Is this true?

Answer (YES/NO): YES